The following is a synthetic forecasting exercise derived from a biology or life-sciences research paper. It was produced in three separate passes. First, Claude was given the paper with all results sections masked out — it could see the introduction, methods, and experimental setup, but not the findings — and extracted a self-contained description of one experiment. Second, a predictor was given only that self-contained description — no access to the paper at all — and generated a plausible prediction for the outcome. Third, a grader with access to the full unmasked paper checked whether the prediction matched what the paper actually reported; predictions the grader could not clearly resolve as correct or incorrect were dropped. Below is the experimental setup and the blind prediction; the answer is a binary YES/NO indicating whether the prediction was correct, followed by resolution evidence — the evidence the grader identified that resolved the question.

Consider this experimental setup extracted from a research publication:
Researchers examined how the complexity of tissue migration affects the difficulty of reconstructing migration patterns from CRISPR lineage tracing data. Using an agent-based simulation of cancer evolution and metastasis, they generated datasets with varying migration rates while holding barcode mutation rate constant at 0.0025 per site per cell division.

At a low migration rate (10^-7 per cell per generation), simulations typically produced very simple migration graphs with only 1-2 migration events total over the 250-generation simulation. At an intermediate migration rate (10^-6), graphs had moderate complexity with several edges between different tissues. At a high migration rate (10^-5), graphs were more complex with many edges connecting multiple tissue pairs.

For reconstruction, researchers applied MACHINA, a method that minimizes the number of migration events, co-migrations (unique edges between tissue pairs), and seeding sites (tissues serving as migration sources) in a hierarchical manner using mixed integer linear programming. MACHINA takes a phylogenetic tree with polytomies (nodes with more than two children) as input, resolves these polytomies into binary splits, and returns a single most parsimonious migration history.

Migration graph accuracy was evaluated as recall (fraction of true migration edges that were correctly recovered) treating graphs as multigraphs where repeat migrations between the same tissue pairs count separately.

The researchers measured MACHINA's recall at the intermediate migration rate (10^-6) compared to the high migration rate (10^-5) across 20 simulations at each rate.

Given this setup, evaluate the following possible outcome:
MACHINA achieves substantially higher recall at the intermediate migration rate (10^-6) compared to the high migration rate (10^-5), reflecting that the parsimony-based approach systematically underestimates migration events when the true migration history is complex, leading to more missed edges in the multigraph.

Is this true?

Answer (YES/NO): YES